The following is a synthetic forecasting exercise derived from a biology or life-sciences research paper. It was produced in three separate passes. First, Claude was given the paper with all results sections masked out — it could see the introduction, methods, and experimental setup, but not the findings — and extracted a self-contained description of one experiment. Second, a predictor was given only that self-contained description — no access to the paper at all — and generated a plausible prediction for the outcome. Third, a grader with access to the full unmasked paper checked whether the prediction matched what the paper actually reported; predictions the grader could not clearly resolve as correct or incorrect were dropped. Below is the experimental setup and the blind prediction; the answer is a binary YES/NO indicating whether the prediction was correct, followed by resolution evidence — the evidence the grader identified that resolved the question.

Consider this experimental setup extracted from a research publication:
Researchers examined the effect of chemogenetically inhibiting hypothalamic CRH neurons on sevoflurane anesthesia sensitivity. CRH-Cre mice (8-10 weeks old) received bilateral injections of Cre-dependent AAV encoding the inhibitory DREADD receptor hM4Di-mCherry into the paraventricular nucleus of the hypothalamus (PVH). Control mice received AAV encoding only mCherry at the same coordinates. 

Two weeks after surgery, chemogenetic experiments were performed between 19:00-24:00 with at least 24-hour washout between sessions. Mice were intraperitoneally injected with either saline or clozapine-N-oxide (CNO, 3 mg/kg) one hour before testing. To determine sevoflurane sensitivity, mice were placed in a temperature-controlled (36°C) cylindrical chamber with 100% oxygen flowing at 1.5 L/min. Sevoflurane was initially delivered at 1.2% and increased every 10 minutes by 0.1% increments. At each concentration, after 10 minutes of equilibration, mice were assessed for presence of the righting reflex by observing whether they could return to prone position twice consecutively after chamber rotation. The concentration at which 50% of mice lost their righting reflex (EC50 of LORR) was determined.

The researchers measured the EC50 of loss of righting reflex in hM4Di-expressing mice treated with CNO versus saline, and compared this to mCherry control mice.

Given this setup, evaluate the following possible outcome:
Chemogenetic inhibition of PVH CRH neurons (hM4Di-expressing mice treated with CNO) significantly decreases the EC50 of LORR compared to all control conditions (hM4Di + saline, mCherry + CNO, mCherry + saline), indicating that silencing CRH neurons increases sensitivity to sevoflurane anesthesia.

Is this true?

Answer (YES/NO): YES